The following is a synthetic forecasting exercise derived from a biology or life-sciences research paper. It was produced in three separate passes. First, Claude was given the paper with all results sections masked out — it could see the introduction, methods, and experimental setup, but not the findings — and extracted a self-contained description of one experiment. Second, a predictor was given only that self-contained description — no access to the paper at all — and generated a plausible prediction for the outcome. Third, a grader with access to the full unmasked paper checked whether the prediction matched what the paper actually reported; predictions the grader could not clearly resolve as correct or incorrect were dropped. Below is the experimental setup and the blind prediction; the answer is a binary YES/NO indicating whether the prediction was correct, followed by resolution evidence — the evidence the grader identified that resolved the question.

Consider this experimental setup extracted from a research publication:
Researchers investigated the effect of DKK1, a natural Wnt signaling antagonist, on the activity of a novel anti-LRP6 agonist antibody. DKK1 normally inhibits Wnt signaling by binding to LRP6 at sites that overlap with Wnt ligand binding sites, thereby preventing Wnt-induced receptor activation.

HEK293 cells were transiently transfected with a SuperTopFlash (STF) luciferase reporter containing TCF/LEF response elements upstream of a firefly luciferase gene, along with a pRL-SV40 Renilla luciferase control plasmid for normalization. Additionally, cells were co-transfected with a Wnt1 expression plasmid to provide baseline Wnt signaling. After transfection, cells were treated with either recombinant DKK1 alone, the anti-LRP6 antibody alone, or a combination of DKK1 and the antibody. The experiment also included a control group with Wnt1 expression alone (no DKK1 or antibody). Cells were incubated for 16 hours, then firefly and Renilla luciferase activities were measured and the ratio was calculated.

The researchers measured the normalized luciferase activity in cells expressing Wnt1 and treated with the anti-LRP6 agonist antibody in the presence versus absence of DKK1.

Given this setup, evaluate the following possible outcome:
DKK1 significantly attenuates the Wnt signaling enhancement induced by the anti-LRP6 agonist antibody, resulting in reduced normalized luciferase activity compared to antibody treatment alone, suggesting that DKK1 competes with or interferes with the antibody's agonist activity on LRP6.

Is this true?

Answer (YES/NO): NO